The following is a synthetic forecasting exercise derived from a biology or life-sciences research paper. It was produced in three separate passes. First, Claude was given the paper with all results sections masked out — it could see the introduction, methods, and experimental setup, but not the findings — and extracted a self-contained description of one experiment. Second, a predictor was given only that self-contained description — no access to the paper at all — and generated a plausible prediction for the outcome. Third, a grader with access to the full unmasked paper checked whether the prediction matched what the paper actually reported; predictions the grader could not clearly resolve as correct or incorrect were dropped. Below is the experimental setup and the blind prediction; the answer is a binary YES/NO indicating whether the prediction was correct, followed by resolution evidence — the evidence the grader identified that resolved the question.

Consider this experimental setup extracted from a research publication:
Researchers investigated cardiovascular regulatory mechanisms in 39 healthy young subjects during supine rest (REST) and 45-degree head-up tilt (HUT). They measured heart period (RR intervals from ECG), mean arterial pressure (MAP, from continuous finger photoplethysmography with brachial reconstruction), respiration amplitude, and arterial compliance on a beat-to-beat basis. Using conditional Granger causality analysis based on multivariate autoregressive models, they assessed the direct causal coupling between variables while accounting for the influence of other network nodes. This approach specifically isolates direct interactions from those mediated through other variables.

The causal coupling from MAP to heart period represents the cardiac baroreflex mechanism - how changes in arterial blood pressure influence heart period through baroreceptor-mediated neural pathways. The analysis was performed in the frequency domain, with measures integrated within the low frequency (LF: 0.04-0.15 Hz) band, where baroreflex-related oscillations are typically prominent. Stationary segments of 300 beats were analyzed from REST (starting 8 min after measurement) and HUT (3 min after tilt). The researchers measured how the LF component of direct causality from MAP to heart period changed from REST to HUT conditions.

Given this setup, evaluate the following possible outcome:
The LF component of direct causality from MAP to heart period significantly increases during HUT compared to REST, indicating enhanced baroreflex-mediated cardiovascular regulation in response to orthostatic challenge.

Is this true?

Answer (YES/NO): YES